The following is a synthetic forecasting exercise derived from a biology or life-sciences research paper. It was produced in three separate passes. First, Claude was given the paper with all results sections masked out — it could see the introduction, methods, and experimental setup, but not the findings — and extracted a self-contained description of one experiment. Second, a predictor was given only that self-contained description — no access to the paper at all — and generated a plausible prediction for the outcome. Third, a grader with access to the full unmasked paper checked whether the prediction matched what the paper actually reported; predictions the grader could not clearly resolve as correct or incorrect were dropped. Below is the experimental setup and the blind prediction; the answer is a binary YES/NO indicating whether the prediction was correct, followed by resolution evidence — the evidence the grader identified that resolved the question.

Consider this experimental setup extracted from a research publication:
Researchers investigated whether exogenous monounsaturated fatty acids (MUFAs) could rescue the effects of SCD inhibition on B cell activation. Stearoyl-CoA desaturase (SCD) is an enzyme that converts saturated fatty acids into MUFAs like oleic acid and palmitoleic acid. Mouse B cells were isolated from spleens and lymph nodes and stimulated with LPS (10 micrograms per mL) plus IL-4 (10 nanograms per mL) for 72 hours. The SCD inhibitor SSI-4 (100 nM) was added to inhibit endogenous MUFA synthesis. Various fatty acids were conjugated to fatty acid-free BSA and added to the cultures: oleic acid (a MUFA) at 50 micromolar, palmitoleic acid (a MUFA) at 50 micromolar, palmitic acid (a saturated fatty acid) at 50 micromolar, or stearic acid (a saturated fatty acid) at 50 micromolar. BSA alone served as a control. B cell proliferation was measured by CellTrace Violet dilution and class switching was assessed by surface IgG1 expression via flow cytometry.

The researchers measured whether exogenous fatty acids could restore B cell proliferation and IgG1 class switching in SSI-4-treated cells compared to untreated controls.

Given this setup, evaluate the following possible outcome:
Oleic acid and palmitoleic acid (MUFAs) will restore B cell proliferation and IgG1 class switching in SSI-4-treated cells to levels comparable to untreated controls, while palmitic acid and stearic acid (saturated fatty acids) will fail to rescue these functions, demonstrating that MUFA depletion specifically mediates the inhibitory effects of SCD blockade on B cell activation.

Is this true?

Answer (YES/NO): NO